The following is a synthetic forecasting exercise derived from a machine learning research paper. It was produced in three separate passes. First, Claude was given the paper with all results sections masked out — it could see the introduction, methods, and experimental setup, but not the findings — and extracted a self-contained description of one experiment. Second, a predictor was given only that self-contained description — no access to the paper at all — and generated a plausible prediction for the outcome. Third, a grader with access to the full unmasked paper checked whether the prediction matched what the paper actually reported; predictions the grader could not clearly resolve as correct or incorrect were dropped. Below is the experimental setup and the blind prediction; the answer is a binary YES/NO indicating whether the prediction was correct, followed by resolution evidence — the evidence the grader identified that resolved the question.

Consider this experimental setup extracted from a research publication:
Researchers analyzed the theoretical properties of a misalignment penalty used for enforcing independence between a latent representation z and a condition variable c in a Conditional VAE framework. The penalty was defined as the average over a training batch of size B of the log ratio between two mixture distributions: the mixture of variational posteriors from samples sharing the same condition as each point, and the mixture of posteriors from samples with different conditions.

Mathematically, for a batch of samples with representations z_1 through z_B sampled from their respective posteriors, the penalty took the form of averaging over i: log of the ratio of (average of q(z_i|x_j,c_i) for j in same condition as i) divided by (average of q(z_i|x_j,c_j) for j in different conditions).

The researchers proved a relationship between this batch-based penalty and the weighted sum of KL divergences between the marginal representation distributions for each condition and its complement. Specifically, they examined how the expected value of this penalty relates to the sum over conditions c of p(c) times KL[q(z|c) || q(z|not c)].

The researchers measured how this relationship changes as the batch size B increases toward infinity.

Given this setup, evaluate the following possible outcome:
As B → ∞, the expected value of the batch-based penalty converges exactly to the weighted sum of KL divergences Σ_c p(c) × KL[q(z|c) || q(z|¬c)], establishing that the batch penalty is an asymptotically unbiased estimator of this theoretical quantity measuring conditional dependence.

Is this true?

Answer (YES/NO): YES